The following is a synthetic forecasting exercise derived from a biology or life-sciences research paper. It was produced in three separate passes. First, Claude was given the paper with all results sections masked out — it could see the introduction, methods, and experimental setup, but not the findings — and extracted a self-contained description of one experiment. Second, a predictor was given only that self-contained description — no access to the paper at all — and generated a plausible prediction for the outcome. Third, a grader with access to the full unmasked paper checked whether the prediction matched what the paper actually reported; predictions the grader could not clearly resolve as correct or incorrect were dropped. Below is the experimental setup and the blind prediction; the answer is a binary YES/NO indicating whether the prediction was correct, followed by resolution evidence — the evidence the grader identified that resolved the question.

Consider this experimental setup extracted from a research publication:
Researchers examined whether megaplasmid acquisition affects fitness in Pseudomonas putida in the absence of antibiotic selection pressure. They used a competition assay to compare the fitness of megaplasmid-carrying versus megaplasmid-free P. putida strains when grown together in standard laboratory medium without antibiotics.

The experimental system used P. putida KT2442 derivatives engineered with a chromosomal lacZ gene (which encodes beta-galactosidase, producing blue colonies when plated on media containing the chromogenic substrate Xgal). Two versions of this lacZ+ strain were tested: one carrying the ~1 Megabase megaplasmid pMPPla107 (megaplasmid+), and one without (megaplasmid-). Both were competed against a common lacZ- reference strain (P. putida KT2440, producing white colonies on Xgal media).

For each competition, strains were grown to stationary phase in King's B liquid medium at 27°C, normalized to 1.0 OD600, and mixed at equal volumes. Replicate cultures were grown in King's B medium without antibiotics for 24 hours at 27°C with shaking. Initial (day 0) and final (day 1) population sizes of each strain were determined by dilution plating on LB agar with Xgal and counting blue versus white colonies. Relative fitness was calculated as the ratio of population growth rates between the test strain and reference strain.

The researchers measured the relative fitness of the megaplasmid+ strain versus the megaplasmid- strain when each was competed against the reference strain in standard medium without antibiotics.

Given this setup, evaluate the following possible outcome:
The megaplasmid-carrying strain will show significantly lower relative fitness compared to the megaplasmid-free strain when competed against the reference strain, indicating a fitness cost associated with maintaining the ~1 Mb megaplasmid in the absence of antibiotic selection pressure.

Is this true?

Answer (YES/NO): YES